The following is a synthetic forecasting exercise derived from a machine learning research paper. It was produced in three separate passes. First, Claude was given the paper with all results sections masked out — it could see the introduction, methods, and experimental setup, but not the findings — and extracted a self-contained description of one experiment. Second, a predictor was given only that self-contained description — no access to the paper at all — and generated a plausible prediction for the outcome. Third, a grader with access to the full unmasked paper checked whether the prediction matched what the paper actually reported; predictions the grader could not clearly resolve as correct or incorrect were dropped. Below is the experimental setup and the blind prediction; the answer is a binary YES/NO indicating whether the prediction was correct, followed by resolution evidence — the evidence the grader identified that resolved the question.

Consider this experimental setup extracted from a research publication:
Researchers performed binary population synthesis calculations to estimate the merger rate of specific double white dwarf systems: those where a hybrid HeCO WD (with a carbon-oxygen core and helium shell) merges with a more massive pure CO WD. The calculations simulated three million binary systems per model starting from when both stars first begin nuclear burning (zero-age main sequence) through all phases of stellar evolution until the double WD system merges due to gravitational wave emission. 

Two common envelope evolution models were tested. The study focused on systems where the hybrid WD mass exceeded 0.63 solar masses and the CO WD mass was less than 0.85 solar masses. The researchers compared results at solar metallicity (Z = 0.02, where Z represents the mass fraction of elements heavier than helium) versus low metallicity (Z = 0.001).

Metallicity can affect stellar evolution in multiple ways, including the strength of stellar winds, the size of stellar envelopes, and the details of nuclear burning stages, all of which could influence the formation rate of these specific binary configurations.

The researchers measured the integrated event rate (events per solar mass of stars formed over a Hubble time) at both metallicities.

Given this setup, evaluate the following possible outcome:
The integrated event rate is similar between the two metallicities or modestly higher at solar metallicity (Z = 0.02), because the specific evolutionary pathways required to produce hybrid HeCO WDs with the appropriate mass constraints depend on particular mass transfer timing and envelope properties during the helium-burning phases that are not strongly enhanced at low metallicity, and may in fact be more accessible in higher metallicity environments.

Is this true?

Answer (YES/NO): YES